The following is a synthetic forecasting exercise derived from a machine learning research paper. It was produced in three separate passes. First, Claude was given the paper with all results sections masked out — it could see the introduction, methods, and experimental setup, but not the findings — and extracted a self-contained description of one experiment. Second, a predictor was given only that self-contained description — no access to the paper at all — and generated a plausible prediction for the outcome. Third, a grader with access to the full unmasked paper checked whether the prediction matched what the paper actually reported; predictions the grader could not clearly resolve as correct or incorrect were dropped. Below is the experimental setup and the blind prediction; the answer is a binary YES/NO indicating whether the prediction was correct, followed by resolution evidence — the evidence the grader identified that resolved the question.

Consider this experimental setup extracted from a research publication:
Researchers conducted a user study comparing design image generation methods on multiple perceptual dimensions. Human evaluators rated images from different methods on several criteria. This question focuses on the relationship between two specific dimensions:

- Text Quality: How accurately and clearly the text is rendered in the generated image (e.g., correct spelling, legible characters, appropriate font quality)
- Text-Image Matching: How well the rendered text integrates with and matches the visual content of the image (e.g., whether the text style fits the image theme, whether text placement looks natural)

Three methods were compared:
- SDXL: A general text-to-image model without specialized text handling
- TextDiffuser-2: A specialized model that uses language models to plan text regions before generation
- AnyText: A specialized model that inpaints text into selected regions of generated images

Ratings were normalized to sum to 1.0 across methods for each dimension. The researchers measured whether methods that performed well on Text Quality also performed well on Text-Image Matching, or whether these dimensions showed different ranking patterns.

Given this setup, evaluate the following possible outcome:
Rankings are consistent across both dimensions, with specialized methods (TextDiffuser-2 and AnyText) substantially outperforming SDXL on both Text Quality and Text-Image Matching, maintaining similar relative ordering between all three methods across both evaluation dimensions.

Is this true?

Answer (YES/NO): NO